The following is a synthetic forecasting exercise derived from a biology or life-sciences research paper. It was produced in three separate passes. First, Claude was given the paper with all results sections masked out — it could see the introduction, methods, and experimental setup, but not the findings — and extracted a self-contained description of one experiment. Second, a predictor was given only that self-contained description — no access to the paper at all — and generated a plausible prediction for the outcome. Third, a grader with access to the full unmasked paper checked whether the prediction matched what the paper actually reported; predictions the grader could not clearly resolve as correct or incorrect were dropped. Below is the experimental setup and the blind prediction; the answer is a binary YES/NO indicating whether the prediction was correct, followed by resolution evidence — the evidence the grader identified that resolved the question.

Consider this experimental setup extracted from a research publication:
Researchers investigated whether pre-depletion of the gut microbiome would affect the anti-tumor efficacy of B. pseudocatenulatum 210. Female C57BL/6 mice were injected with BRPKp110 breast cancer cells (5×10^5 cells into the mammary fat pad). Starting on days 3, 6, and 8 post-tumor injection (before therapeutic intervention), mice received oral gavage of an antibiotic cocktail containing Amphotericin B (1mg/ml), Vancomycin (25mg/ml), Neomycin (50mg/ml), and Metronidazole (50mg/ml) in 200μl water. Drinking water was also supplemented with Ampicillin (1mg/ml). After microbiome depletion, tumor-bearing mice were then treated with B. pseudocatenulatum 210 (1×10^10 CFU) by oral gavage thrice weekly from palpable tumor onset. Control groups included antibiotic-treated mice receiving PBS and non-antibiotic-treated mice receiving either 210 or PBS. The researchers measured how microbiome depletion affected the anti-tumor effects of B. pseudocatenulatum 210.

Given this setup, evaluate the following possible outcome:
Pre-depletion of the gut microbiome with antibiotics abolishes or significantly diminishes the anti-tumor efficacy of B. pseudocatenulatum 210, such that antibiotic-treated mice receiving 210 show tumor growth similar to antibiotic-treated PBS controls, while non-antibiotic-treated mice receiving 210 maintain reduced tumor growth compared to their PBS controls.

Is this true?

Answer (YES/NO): NO